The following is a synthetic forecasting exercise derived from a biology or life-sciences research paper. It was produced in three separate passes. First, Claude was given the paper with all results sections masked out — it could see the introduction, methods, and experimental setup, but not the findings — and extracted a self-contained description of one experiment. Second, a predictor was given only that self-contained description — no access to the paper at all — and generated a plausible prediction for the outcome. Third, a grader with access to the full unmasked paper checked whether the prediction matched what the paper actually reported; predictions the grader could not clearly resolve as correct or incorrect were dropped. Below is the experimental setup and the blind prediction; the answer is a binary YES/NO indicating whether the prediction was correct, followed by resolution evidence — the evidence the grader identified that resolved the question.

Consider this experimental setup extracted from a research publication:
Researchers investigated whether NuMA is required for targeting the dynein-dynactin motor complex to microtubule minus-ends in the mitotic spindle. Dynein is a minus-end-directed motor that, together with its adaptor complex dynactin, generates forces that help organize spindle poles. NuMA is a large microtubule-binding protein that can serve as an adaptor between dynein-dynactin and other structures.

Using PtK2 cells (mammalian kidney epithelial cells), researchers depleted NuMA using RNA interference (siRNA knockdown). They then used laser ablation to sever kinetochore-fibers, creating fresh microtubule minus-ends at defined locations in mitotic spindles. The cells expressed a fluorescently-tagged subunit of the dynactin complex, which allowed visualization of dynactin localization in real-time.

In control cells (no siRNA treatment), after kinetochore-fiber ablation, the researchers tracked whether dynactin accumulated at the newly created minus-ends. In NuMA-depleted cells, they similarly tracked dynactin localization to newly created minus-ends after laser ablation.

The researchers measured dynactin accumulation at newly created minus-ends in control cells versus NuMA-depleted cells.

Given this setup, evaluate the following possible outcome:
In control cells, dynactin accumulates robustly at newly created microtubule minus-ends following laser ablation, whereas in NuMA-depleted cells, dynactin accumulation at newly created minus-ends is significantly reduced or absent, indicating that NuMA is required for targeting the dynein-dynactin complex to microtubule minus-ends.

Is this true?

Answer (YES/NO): YES